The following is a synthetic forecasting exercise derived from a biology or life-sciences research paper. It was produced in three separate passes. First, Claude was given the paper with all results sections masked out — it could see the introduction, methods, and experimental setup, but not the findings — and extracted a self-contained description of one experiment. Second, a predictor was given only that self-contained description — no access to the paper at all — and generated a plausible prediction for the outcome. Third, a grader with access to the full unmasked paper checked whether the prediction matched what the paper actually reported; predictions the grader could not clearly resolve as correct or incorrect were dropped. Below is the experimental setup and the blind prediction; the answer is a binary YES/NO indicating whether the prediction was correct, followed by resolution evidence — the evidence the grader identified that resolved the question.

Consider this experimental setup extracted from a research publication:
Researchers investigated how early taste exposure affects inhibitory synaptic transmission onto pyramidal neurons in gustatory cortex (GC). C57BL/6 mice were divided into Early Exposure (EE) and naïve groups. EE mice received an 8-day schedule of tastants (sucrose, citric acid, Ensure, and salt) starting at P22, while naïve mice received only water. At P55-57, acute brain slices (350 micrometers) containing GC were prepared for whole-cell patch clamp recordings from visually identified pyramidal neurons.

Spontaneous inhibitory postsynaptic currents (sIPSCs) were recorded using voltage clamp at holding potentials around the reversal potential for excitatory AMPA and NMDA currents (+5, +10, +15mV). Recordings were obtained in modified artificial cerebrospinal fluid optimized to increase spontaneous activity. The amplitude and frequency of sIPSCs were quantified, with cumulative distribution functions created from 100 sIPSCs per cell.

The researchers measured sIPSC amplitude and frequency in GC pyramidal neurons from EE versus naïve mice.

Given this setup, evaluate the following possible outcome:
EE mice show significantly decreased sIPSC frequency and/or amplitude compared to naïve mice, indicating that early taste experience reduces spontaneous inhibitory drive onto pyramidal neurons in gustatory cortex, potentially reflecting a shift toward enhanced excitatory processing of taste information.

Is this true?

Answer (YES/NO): NO